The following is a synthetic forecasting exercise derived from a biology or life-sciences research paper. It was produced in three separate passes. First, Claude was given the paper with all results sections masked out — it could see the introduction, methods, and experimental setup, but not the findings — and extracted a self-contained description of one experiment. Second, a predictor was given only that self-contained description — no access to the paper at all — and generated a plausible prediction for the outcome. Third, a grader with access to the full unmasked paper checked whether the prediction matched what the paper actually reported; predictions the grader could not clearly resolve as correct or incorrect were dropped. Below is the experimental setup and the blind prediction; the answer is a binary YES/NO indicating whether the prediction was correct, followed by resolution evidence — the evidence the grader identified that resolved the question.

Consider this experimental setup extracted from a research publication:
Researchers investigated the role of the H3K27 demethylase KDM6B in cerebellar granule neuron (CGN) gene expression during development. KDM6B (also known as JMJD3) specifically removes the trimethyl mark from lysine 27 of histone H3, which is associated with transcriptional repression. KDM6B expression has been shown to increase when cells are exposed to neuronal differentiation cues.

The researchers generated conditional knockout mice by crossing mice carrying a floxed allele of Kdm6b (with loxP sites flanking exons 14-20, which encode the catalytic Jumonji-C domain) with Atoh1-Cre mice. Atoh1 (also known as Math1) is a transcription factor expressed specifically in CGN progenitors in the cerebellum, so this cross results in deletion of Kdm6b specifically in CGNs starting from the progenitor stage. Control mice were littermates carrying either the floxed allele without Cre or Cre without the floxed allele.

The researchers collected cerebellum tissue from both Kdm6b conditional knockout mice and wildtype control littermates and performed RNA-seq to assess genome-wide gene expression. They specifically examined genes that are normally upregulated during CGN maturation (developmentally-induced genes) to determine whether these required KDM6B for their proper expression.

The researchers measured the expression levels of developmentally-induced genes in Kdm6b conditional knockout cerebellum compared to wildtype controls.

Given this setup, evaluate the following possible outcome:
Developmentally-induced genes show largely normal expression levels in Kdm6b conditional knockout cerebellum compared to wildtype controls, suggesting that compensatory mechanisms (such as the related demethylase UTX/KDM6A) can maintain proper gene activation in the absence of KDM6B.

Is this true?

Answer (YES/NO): NO